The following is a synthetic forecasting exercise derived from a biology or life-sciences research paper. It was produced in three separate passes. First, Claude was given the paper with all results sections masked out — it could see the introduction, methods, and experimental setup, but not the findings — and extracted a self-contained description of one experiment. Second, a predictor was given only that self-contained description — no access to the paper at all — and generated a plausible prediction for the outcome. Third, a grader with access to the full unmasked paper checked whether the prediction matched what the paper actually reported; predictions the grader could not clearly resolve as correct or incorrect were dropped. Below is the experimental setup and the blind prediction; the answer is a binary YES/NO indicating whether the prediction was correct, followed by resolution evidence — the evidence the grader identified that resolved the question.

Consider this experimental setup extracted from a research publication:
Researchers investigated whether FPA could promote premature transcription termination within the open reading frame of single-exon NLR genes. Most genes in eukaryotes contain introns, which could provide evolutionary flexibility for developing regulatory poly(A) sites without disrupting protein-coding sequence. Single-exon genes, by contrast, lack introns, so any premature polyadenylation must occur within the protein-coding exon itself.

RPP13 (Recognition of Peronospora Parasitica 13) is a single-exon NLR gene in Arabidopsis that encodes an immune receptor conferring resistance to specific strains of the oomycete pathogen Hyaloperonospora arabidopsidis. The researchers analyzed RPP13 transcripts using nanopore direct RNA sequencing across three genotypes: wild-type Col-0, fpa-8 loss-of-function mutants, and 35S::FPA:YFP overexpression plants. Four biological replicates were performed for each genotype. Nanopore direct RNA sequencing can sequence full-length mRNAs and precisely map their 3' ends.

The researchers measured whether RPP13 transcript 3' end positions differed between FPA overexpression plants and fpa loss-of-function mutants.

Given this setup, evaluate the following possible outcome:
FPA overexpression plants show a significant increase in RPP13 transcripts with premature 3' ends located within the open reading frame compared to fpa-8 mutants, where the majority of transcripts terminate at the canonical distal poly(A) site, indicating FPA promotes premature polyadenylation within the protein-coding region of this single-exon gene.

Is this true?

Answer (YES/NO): YES